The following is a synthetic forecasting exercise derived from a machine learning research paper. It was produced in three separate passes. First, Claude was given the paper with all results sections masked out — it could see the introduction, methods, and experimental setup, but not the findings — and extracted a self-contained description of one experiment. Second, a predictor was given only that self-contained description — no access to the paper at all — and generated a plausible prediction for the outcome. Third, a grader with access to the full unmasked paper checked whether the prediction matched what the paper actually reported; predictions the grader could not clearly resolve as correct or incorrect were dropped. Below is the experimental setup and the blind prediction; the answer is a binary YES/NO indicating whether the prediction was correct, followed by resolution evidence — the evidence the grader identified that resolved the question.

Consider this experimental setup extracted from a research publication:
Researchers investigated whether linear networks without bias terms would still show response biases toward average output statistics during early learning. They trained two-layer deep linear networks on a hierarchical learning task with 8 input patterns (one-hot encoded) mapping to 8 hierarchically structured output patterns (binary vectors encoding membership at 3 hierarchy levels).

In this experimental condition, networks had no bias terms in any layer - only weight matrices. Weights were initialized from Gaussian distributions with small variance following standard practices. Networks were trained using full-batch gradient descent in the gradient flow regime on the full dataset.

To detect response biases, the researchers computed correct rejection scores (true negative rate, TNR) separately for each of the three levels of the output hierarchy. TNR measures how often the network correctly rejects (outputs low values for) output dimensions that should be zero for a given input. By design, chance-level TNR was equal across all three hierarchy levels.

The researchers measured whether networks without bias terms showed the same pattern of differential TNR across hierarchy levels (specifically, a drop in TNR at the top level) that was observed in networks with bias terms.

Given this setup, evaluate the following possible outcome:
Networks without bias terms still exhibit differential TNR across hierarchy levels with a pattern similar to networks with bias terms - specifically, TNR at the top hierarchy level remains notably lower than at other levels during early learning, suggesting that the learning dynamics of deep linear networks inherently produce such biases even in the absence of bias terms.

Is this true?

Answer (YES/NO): NO